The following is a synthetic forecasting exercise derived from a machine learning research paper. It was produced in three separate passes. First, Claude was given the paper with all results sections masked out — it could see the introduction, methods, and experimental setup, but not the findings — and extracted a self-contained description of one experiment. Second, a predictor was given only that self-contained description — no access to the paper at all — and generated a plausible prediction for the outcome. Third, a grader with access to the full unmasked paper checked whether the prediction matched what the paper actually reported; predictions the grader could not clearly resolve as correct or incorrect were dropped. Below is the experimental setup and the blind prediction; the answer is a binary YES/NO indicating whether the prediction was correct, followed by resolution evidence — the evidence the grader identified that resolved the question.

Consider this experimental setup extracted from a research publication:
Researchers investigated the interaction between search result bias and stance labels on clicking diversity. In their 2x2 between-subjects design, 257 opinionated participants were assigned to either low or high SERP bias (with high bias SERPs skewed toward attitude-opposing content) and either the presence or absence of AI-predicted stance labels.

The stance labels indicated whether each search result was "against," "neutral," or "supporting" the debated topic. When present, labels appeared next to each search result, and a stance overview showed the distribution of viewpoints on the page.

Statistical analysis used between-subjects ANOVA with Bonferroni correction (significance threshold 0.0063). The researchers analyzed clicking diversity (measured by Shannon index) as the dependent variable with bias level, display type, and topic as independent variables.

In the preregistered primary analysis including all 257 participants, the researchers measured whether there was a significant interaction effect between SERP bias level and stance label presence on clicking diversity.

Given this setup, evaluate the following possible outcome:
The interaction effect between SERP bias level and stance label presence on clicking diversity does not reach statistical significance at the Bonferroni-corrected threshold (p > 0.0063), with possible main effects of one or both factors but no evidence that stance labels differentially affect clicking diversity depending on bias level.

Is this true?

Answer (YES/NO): YES